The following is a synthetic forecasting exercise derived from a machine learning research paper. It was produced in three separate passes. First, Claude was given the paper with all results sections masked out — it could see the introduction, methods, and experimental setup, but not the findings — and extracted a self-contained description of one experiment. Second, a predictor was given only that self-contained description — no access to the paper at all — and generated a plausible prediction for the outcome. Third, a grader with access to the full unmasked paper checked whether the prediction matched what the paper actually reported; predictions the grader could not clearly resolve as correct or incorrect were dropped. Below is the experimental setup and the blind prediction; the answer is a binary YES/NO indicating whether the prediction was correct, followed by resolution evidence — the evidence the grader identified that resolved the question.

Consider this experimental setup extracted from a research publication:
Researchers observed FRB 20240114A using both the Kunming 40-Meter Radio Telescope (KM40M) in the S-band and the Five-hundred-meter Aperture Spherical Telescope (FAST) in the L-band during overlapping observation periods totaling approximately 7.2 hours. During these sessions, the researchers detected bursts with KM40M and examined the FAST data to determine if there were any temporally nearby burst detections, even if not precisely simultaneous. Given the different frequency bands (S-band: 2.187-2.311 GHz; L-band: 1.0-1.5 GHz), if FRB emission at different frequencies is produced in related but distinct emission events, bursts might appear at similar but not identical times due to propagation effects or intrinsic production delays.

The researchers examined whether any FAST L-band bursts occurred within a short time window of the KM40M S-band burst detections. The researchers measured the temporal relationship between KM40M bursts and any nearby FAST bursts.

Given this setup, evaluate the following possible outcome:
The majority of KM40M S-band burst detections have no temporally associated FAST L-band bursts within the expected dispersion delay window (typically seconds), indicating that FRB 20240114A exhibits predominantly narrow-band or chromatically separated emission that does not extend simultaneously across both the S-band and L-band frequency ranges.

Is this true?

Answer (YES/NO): YES